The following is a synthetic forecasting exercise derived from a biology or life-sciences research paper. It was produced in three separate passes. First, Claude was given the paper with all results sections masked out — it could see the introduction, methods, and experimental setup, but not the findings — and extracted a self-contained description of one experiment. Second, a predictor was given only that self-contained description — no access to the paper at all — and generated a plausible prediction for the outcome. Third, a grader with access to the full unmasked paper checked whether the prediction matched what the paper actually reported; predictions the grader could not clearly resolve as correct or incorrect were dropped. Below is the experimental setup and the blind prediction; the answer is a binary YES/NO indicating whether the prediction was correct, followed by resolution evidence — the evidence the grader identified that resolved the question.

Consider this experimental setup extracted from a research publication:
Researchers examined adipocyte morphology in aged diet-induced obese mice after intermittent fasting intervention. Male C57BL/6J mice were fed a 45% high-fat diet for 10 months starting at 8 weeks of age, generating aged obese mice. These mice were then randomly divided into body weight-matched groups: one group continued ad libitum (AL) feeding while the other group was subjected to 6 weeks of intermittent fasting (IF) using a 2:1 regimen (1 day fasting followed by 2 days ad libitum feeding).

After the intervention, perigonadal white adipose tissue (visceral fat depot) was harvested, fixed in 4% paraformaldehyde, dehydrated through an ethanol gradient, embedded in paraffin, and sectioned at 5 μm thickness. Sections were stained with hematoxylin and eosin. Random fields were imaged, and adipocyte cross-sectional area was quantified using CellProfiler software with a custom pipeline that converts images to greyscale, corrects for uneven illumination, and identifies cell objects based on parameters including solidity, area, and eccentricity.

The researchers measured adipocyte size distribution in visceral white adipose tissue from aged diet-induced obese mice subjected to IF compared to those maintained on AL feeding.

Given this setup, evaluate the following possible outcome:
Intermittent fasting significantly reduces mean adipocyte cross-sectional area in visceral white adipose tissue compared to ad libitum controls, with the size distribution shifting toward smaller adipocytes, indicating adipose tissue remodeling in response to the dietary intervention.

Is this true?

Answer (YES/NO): YES